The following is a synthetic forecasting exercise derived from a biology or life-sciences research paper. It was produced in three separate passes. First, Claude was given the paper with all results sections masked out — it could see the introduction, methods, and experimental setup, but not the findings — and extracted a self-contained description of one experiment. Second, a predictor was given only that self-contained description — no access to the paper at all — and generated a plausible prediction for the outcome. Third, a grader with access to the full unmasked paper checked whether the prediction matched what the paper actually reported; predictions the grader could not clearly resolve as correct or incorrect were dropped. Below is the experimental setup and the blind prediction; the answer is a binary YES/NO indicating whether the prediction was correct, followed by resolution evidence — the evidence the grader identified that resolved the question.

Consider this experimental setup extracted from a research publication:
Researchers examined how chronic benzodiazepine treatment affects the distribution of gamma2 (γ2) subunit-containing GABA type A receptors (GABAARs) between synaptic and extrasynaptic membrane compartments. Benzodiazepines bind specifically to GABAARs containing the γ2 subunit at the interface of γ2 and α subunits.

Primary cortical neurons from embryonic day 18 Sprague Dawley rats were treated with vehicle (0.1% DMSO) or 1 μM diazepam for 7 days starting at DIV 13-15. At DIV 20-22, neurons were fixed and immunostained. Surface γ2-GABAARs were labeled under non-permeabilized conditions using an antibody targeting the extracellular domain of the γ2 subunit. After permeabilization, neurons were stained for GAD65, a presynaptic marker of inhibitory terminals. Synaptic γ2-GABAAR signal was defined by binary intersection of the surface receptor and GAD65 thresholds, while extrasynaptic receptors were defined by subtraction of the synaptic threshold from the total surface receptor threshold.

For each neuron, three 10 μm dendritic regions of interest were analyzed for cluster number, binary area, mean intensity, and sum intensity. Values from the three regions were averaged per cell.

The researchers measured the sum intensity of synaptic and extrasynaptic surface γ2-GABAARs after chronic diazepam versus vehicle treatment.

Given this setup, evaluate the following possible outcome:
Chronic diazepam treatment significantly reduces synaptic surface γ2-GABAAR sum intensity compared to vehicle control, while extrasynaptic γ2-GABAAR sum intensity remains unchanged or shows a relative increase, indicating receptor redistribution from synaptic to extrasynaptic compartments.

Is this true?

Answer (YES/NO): NO